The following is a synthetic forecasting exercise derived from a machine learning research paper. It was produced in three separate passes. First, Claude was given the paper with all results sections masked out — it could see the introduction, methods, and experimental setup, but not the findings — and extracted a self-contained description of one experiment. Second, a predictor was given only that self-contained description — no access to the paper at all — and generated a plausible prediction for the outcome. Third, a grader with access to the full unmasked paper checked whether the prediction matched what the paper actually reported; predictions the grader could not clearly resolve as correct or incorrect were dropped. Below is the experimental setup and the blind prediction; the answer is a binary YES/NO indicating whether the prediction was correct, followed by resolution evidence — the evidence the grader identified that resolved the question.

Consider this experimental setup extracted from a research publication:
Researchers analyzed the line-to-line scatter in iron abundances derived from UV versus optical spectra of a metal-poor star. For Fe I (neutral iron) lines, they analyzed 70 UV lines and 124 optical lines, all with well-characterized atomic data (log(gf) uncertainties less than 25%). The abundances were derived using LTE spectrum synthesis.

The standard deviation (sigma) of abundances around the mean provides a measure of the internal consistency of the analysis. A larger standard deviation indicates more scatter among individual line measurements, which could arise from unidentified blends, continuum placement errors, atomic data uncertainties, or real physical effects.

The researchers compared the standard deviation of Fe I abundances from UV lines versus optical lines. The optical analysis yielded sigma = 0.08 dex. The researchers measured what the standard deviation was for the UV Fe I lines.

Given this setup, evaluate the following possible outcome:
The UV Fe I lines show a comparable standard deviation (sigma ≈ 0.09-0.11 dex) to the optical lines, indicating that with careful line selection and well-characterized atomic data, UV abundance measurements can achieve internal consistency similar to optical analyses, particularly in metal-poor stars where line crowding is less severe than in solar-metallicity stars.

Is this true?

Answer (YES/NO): NO